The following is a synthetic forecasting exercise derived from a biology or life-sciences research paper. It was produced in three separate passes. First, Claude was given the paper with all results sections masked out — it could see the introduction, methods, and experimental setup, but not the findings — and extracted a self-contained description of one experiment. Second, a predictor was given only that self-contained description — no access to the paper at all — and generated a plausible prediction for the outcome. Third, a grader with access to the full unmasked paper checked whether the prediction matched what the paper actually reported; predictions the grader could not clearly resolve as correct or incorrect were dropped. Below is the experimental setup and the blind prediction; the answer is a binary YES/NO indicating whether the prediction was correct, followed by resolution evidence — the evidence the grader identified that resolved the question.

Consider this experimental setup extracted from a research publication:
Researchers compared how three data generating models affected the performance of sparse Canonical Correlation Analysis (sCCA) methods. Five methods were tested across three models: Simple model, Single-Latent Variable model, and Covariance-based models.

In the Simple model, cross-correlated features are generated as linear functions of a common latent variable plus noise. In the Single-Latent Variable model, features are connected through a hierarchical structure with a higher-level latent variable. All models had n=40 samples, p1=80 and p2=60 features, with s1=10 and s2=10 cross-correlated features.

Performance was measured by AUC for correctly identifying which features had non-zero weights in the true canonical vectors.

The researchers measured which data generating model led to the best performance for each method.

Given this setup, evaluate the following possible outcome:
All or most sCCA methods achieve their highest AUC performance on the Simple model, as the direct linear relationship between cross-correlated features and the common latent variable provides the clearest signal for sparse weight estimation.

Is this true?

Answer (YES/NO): NO